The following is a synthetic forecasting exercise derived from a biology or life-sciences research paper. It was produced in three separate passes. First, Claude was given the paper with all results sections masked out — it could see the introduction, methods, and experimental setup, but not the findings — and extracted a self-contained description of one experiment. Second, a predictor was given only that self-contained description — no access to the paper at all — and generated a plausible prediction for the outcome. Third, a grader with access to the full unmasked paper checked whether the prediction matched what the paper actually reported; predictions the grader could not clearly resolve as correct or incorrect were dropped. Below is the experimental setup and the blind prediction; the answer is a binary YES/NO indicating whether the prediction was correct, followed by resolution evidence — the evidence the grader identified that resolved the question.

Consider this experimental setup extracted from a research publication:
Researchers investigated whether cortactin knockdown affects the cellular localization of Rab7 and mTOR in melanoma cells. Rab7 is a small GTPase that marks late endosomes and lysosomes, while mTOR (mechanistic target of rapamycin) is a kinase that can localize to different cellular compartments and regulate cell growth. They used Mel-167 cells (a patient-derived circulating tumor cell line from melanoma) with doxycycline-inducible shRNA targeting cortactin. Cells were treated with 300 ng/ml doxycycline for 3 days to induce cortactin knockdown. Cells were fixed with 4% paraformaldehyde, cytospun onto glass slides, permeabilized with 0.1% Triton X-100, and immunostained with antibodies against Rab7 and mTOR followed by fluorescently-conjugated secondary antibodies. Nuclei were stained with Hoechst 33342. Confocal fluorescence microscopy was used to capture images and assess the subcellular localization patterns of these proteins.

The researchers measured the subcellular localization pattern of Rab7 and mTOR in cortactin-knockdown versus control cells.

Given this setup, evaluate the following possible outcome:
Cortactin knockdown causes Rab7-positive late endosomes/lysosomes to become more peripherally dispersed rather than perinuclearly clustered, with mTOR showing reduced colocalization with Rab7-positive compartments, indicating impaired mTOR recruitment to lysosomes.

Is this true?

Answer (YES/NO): NO